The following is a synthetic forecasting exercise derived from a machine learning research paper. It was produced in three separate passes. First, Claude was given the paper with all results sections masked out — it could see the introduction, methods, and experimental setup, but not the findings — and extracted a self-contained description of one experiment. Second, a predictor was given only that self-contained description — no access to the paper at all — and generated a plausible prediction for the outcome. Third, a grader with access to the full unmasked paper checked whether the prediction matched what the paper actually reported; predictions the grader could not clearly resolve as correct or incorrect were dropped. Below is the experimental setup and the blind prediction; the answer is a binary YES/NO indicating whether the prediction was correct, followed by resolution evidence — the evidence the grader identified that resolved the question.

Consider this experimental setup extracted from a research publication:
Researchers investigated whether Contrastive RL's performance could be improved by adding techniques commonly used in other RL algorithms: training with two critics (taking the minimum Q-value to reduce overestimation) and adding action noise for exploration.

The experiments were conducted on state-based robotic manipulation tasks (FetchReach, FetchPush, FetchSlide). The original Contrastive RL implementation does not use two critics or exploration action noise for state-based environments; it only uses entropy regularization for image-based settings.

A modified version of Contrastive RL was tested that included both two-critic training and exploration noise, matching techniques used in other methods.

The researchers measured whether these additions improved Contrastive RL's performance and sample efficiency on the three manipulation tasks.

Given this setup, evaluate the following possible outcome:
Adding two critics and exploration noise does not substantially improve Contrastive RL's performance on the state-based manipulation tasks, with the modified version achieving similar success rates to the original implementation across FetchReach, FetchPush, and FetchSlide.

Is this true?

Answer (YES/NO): NO